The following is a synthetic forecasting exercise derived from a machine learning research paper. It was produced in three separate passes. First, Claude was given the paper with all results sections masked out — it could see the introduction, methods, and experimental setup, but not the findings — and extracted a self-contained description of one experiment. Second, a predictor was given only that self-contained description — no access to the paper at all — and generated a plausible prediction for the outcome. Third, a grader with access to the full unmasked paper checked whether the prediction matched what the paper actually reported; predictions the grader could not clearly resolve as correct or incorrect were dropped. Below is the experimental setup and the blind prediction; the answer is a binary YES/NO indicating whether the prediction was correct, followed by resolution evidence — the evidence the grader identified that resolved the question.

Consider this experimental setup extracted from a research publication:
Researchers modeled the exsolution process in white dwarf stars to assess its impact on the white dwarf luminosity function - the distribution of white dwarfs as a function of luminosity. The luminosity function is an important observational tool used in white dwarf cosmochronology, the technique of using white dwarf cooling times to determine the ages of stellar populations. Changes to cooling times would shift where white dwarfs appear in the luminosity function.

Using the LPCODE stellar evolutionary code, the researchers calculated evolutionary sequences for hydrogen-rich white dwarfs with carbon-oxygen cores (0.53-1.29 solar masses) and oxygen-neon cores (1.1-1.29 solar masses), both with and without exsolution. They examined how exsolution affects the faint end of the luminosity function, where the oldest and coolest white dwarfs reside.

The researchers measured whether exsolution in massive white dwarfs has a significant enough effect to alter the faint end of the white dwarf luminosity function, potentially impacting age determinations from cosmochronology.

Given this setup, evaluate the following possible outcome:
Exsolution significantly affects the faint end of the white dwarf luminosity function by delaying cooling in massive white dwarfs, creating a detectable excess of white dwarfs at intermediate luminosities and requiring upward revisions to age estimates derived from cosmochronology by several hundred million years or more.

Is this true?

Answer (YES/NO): NO